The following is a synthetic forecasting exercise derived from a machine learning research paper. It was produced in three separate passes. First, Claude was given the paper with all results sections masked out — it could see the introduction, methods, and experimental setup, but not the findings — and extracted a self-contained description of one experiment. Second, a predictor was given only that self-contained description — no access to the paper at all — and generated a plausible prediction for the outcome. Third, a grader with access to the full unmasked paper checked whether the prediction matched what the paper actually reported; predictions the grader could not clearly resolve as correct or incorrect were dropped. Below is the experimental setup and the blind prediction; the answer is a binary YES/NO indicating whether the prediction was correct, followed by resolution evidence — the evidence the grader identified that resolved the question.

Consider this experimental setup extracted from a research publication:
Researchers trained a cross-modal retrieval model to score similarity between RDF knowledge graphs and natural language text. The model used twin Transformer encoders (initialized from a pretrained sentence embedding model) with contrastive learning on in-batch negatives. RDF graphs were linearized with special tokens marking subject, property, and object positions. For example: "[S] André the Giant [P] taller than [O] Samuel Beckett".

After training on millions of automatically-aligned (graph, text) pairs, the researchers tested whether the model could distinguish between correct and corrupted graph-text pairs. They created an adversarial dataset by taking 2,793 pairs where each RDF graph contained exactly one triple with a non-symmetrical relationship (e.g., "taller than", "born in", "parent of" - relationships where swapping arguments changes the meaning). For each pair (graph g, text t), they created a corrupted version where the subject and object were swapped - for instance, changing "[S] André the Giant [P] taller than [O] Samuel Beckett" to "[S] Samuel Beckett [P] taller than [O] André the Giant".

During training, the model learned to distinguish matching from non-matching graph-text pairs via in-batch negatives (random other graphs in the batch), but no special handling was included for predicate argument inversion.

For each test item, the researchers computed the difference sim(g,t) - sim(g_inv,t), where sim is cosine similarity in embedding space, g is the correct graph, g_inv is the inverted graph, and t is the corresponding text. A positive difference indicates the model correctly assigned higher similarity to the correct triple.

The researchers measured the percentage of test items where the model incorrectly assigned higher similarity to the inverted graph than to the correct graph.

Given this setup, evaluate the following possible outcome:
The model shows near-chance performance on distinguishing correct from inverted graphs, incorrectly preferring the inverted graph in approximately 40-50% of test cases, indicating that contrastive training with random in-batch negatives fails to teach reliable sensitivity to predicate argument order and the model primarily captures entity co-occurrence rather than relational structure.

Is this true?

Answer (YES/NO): NO